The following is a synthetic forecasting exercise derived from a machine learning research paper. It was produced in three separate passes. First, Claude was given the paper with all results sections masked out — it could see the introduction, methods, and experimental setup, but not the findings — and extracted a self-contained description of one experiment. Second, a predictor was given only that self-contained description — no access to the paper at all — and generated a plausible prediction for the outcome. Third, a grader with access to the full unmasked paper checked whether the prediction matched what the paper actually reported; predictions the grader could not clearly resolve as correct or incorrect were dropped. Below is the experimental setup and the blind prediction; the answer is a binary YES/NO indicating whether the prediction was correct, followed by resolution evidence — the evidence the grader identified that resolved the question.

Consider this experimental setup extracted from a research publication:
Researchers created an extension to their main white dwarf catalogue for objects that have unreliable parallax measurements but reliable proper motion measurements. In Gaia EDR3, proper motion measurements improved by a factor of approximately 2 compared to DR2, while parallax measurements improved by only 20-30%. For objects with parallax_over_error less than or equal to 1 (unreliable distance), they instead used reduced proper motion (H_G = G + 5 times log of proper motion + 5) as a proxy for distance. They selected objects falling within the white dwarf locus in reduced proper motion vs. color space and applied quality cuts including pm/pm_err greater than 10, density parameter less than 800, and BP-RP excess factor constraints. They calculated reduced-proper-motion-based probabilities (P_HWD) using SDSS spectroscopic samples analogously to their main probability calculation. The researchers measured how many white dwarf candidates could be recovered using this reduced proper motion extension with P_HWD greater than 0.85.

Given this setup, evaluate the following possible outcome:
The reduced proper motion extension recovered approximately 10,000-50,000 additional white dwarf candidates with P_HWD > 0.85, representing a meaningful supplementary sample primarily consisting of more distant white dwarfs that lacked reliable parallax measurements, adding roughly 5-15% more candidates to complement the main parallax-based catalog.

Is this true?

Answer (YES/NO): NO